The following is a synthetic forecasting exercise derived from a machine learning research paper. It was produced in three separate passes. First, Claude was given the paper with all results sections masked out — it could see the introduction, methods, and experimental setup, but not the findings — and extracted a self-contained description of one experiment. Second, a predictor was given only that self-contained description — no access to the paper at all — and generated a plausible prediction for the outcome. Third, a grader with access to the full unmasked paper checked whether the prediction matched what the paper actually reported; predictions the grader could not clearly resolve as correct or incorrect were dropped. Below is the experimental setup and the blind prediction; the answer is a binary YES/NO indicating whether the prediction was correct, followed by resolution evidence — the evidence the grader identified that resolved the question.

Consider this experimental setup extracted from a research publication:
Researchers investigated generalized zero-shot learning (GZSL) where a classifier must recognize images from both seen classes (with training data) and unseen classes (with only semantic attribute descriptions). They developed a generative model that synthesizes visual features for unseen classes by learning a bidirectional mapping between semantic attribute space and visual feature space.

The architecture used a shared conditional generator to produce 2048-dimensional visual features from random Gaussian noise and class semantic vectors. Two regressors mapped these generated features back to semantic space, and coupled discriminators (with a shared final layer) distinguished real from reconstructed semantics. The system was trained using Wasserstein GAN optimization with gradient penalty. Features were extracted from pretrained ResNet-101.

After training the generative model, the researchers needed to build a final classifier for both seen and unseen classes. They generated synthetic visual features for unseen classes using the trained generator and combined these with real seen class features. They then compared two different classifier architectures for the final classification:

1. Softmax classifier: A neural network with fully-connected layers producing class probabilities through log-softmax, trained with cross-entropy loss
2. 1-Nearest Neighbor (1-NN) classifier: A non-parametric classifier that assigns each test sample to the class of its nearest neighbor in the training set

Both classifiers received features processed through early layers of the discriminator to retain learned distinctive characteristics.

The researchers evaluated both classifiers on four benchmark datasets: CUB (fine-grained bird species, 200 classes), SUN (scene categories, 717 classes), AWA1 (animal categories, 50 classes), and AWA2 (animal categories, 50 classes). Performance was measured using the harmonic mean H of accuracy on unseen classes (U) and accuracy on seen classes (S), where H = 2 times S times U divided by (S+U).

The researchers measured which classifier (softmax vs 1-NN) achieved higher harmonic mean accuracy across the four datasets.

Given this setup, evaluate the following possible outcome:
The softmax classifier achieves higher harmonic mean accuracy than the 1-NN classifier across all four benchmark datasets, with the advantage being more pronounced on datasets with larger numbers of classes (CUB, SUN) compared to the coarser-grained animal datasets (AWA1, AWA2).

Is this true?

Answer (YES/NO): NO